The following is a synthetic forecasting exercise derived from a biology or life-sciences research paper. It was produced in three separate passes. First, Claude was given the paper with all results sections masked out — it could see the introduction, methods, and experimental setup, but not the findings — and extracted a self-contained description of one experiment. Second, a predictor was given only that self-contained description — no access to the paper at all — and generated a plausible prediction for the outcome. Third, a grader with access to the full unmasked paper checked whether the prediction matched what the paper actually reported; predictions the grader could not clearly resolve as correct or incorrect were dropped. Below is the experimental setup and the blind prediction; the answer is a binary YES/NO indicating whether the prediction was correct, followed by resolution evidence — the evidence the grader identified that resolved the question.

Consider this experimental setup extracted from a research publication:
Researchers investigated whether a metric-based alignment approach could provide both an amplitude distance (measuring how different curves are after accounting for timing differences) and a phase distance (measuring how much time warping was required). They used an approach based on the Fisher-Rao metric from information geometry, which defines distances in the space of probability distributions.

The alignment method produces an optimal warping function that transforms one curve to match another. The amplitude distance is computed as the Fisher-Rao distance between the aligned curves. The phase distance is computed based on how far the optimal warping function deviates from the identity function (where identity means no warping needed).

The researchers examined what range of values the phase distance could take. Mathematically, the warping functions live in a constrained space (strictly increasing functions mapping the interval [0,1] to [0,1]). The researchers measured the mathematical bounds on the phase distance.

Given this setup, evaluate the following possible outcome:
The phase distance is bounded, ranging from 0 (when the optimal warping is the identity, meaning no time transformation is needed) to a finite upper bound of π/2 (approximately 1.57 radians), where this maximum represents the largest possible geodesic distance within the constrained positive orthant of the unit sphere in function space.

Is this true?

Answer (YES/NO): YES